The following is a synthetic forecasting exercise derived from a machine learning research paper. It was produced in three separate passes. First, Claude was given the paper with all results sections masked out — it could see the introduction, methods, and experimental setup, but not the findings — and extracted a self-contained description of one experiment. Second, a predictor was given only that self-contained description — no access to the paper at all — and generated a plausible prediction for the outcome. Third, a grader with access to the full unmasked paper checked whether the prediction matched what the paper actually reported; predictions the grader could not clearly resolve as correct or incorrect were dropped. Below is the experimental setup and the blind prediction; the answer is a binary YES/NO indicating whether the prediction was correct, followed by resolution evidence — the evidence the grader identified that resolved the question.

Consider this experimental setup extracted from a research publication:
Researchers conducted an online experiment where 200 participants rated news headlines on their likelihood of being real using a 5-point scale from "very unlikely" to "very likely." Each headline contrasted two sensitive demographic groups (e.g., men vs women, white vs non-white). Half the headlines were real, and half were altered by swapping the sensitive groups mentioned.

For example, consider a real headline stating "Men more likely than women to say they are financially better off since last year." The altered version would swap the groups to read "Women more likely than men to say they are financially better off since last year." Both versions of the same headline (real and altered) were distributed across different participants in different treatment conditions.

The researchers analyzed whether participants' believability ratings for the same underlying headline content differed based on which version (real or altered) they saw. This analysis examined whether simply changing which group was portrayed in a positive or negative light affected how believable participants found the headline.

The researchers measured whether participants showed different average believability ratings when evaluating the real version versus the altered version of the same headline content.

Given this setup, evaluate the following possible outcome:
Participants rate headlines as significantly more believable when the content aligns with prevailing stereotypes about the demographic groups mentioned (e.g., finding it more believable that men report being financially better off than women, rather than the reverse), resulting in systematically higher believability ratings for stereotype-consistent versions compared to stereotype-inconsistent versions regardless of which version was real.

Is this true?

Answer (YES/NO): NO